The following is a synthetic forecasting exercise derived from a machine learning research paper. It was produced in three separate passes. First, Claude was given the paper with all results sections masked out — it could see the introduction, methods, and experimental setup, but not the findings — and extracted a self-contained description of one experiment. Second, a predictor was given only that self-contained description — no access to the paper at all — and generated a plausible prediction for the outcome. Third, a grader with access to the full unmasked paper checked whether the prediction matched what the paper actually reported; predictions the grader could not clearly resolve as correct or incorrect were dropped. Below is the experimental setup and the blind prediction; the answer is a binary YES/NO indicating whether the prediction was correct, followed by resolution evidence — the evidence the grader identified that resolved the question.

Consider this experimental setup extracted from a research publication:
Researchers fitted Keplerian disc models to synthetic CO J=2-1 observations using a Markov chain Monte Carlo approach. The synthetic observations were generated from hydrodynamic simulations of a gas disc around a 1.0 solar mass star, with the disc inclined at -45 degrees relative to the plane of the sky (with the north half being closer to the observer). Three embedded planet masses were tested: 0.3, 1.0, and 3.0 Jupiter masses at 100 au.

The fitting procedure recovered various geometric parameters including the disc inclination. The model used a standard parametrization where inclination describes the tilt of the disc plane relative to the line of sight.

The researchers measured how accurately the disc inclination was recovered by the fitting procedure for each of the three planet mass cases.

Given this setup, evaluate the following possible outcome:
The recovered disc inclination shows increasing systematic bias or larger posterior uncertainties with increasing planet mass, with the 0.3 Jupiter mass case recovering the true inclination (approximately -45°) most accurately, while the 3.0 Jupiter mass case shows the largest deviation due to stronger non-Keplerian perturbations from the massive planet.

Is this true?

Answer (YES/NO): YES